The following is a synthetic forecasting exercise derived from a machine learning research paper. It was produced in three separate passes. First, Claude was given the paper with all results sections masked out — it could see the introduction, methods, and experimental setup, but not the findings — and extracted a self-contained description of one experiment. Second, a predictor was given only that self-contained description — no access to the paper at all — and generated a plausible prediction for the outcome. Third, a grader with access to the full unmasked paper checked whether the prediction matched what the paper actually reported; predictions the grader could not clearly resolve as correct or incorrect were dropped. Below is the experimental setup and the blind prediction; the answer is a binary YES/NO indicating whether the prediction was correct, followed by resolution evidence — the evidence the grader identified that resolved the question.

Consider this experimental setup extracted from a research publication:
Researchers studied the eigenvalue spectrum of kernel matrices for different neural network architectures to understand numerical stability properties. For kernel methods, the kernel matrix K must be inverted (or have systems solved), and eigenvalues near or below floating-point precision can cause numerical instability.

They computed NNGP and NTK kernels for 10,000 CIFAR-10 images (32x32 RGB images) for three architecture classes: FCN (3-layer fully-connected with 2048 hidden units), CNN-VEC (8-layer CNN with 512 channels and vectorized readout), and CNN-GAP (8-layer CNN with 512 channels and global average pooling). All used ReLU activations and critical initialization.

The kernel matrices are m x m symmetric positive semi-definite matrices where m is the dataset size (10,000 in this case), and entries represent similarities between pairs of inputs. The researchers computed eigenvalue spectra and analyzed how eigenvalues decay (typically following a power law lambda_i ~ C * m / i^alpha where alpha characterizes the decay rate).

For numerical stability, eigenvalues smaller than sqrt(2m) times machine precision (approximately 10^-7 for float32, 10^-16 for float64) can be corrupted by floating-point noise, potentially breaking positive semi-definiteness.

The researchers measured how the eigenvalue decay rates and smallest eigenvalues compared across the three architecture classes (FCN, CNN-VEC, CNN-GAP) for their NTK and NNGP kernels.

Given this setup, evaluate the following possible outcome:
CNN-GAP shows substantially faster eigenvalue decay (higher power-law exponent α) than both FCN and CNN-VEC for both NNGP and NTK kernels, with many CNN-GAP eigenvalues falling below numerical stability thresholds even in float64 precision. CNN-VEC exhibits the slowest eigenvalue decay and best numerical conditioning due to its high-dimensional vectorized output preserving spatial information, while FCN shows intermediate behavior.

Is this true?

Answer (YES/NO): NO